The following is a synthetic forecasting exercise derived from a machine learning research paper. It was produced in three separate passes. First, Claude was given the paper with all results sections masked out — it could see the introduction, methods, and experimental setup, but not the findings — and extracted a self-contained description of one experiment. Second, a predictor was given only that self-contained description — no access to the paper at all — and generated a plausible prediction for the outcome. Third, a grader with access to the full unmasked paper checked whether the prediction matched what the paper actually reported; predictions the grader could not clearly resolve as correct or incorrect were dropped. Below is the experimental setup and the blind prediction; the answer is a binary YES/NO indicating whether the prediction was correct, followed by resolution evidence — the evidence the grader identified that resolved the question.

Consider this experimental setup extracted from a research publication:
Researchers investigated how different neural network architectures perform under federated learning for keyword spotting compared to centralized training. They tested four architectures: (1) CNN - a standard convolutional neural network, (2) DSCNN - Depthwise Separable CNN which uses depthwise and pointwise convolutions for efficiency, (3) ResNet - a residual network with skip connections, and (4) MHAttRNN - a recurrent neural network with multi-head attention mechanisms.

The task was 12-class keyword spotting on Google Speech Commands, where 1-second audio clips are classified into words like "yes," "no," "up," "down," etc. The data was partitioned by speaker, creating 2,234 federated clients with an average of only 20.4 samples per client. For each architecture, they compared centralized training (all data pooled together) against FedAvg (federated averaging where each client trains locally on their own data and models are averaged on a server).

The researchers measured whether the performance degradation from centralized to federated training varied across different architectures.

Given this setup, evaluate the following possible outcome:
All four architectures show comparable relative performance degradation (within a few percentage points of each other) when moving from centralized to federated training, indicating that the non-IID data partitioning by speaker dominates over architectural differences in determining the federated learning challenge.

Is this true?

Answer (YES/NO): NO